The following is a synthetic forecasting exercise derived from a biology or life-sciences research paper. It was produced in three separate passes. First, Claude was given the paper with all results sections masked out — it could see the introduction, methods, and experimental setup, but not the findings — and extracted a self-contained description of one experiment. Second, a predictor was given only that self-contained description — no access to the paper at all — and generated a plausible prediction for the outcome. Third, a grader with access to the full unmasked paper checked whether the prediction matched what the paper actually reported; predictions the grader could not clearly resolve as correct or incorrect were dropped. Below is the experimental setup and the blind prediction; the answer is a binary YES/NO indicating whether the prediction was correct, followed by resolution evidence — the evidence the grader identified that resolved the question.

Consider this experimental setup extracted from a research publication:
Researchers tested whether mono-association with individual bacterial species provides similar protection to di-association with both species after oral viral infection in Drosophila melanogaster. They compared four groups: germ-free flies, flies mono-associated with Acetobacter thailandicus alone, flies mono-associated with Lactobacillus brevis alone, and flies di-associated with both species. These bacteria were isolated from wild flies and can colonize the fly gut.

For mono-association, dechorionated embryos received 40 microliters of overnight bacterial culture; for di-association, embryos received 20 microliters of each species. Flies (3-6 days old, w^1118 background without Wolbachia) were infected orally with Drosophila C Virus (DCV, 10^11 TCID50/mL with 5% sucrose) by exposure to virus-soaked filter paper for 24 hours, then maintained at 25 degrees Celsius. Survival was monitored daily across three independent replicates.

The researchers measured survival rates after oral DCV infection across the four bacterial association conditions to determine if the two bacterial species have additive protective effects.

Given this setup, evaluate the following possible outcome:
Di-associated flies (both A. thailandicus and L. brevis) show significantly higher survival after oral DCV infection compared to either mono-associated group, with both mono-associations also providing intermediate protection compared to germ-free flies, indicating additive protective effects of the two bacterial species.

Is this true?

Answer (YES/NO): NO